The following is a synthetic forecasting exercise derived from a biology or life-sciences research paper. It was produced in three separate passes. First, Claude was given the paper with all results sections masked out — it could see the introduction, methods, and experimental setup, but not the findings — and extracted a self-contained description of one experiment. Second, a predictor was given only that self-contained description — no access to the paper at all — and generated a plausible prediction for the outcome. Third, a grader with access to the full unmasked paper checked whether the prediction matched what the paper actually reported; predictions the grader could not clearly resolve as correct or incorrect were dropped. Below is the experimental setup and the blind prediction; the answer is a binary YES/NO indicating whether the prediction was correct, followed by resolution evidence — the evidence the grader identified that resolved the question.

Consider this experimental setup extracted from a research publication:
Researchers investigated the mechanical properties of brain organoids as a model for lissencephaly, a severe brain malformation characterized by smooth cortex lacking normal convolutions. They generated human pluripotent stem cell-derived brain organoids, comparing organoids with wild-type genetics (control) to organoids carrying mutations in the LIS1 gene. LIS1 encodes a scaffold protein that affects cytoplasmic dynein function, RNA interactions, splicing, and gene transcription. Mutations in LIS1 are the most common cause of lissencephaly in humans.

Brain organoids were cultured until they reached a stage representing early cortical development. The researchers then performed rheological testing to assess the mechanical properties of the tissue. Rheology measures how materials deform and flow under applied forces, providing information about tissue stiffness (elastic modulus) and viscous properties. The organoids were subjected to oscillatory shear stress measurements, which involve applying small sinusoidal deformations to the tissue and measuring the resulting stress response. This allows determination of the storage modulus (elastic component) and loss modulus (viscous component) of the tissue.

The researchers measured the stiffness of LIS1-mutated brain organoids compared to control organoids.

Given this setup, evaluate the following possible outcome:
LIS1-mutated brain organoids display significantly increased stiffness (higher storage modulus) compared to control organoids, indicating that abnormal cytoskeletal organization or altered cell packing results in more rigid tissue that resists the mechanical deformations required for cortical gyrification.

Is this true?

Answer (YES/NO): NO